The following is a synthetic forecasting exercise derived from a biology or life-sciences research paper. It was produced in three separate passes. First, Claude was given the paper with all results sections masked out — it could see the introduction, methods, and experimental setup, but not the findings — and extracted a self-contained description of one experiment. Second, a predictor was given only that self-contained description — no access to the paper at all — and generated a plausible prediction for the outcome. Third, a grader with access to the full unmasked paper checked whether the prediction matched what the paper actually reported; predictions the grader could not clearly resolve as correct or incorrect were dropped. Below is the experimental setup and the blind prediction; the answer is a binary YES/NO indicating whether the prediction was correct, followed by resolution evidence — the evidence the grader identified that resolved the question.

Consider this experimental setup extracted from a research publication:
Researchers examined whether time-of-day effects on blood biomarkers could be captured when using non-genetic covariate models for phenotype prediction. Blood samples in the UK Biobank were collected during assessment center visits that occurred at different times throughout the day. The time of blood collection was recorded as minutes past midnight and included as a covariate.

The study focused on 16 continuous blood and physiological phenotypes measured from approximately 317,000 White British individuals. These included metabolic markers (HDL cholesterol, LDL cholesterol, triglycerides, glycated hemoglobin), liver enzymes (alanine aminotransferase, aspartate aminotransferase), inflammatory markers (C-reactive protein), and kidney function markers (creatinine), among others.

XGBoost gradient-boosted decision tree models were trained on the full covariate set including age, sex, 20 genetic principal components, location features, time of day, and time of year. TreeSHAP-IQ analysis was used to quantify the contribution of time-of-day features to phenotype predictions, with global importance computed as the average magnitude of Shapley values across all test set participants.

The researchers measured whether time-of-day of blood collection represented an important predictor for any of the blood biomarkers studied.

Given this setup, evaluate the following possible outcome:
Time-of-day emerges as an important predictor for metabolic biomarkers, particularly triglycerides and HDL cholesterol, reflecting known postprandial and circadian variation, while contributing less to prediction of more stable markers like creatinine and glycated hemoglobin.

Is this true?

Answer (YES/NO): NO